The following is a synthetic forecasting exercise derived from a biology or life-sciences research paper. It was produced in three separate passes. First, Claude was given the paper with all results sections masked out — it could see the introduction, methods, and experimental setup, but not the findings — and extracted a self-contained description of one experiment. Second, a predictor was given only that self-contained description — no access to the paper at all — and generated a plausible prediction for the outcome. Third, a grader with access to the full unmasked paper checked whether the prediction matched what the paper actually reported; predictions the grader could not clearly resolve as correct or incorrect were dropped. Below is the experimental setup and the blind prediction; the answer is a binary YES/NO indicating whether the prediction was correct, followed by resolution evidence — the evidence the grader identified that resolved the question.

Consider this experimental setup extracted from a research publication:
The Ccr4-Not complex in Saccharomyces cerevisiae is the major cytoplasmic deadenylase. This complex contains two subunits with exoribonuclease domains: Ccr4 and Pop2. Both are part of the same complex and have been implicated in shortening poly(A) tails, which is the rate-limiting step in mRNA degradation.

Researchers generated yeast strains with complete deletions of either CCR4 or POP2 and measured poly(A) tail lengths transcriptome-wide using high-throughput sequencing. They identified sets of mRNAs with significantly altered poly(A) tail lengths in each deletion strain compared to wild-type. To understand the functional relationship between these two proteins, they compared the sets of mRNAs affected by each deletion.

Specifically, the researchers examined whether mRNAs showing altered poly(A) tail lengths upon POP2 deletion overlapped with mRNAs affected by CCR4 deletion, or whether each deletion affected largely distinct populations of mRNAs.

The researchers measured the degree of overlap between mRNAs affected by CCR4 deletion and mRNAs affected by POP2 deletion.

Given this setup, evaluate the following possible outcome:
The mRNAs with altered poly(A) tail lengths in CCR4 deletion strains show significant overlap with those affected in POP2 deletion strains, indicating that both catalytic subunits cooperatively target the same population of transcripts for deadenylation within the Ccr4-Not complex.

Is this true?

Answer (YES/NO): NO